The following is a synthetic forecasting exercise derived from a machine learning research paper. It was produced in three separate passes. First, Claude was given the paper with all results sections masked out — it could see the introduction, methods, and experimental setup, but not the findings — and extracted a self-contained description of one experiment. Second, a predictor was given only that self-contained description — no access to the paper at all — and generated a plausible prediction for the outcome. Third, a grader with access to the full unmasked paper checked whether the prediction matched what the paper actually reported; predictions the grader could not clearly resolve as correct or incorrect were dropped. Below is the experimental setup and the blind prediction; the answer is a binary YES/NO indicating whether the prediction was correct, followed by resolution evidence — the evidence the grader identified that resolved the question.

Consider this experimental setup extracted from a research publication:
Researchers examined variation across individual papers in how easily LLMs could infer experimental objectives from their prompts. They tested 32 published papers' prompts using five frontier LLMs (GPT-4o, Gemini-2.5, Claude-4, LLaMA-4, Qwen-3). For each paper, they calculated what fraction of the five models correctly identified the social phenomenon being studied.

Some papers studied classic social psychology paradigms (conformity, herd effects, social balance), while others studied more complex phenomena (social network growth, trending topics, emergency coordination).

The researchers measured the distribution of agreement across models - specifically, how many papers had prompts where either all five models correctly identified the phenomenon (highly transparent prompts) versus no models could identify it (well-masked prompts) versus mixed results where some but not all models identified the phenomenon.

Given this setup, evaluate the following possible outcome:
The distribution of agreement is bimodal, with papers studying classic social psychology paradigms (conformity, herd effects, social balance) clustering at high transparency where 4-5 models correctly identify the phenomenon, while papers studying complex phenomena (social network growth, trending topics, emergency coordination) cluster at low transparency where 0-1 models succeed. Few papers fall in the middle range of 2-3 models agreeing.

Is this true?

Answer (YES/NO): NO